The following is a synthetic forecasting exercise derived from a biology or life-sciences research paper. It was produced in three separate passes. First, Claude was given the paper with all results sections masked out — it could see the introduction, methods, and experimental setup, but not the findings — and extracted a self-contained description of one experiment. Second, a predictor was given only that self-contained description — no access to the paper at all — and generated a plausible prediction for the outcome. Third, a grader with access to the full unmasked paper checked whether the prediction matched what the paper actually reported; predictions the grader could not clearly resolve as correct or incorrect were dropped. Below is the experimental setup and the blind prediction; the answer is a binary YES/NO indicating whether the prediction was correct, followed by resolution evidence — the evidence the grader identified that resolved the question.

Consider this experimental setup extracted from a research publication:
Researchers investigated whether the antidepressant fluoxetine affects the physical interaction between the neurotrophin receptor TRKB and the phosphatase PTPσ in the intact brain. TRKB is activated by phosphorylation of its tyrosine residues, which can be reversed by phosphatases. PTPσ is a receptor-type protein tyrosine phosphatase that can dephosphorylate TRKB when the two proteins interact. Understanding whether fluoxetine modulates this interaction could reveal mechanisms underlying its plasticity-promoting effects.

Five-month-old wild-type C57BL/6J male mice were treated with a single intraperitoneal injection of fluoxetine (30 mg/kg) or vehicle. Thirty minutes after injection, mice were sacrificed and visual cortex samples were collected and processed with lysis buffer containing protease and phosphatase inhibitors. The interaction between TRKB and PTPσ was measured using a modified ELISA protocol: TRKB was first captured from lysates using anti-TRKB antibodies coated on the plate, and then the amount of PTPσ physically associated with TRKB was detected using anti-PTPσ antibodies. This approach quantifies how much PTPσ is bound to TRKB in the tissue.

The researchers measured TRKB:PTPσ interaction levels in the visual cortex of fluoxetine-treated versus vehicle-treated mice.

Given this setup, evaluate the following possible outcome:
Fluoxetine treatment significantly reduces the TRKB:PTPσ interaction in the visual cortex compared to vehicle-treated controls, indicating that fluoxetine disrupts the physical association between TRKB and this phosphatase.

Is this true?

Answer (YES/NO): YES